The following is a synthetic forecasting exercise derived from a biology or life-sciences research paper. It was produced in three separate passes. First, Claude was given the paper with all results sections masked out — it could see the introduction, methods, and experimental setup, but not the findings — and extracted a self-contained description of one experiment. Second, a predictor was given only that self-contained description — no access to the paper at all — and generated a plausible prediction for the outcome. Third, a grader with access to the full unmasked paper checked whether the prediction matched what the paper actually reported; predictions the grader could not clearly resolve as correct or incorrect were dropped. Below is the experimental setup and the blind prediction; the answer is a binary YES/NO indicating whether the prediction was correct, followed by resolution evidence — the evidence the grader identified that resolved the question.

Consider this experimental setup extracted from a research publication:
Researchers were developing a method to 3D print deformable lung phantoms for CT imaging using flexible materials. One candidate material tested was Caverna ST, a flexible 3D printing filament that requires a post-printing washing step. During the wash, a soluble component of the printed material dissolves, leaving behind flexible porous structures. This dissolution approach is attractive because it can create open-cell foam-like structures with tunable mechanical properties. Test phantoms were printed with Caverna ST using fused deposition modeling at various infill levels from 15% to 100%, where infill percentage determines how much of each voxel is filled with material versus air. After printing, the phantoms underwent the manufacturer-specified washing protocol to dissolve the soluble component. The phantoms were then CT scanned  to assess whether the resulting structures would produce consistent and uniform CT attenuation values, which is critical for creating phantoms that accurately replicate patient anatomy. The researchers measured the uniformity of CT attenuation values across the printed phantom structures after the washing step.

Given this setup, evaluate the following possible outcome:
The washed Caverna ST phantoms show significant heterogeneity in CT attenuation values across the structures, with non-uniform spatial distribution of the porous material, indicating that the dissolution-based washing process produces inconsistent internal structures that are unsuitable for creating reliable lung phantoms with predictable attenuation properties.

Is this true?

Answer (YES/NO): YES